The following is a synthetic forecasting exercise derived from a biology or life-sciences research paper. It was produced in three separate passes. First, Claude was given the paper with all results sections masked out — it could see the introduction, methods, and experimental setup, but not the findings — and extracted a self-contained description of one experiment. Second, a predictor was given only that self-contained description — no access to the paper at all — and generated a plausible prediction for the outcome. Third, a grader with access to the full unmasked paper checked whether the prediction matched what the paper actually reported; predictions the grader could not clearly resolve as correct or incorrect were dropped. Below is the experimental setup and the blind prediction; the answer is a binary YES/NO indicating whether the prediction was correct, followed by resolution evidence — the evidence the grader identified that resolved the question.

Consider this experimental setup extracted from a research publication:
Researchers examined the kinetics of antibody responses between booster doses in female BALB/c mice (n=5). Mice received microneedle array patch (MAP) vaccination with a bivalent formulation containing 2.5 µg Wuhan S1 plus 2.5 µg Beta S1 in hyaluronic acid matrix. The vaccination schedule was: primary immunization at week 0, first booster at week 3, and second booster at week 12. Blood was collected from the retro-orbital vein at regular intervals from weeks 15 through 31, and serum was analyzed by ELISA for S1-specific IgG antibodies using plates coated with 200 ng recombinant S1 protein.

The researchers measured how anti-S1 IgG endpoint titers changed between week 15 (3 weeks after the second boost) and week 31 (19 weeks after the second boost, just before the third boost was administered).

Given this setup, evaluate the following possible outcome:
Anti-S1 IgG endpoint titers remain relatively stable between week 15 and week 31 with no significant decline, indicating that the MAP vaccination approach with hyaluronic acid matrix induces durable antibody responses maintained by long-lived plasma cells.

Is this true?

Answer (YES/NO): NO